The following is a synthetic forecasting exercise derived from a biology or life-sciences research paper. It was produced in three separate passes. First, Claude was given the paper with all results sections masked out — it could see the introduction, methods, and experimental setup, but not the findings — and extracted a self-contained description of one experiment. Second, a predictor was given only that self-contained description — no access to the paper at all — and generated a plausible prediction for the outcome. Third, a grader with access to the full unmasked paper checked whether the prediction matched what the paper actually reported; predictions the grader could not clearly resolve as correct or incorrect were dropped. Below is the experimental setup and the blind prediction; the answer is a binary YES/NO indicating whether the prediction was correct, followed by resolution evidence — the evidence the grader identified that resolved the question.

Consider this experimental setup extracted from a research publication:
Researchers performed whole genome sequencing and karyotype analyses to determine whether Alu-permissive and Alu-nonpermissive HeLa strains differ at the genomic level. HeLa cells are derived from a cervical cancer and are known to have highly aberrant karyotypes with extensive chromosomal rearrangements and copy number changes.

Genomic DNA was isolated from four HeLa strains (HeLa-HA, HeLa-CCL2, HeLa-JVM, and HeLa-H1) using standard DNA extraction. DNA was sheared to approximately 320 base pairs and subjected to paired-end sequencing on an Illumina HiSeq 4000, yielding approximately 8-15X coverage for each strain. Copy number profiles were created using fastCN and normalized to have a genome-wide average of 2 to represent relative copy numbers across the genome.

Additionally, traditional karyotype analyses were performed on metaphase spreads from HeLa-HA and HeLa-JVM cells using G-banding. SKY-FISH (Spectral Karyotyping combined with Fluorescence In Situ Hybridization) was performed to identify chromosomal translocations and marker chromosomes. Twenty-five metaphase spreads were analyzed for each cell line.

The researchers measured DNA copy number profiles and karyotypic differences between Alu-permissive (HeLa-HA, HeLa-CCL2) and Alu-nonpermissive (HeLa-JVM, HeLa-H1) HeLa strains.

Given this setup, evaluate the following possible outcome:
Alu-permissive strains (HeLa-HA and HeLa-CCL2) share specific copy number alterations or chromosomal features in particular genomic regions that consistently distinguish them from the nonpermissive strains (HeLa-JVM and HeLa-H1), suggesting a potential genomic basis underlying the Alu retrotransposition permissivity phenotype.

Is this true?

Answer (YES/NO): YES